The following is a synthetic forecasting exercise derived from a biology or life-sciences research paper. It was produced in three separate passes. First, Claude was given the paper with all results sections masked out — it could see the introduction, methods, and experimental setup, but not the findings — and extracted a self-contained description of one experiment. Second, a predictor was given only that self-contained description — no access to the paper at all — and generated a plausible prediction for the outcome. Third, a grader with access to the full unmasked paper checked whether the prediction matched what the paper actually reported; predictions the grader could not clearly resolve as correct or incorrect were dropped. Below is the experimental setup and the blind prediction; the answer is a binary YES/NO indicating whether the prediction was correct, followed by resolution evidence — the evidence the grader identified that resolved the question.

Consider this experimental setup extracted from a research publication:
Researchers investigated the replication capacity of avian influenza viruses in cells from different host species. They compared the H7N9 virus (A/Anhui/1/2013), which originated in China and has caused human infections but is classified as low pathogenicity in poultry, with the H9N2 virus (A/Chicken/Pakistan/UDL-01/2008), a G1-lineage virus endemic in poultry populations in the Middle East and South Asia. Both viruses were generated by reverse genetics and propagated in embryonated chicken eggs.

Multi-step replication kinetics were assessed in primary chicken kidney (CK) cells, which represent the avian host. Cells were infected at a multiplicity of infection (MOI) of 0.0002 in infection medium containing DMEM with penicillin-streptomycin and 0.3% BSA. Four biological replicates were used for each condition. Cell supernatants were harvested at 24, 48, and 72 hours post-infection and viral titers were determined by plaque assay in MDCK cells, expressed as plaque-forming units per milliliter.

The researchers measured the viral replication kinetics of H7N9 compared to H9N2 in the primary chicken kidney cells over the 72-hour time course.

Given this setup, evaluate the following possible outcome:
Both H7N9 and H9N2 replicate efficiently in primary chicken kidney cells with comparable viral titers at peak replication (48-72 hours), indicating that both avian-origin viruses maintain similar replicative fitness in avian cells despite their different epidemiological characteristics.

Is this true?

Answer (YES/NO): NO